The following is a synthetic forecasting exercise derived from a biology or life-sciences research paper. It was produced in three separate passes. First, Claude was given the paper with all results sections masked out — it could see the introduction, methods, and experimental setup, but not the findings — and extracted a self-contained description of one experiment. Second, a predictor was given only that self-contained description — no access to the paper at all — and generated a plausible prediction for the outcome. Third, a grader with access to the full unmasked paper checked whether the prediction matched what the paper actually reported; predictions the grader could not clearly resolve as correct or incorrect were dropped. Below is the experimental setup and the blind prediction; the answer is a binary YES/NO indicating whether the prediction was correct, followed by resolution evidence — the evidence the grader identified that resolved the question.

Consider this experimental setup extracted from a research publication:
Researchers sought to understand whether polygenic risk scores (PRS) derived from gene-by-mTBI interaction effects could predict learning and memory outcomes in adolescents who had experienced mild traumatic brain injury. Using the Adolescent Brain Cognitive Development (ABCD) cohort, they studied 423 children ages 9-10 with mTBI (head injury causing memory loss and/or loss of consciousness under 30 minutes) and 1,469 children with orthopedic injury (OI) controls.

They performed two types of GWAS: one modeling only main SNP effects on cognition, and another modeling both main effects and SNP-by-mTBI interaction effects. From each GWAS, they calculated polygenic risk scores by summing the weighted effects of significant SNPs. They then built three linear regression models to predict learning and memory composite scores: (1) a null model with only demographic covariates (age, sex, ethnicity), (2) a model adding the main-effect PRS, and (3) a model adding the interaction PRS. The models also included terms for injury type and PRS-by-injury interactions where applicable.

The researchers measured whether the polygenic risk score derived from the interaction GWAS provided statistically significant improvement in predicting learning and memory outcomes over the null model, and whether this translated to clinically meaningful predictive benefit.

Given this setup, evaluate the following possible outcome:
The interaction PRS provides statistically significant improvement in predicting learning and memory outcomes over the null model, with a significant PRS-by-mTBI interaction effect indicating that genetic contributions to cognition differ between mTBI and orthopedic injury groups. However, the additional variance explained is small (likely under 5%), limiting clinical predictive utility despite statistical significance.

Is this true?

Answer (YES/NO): NO